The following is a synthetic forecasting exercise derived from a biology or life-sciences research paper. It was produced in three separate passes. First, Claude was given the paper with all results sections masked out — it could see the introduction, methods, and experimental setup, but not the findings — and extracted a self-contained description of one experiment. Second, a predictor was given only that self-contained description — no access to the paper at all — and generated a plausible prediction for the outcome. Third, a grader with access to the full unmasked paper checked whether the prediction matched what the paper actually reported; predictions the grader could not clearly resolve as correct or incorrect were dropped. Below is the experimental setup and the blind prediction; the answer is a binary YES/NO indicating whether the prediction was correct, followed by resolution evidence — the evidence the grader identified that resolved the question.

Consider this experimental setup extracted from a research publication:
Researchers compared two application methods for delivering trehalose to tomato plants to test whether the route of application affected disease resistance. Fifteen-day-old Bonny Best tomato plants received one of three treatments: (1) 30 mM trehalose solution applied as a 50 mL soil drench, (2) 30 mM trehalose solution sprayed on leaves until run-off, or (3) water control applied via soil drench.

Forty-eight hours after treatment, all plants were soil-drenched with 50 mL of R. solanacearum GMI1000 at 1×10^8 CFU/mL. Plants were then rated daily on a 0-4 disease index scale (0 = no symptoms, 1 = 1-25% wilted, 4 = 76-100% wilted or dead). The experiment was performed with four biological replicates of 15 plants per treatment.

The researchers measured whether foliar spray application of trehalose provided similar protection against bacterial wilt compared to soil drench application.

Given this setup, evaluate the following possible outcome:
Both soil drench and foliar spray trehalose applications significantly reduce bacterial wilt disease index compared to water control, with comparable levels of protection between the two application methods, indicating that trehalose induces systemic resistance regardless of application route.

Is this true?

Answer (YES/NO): NO